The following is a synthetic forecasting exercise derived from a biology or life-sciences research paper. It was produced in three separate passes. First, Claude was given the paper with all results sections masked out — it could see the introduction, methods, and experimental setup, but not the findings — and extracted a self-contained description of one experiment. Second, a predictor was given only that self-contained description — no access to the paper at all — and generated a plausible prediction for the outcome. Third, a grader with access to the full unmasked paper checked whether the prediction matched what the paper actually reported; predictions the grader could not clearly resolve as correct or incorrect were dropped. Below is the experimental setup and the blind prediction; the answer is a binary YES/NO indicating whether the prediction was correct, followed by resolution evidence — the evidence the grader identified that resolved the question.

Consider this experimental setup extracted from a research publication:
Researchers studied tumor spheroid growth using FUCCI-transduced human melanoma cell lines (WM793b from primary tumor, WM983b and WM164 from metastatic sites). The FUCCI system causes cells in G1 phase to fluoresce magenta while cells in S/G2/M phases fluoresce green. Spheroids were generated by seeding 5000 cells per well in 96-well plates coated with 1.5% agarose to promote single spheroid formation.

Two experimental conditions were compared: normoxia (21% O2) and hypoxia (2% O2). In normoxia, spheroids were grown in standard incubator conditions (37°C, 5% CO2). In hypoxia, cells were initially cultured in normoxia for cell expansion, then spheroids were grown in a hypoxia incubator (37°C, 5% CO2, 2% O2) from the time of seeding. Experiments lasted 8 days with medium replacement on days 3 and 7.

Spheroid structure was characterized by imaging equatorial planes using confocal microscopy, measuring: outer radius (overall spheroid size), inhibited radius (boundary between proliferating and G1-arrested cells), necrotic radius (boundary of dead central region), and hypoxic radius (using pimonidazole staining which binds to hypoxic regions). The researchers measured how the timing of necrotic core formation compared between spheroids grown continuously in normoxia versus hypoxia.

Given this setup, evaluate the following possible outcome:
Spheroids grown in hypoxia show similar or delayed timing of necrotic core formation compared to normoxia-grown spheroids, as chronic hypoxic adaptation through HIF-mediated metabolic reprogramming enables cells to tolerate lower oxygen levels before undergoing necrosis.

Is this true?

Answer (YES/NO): NO